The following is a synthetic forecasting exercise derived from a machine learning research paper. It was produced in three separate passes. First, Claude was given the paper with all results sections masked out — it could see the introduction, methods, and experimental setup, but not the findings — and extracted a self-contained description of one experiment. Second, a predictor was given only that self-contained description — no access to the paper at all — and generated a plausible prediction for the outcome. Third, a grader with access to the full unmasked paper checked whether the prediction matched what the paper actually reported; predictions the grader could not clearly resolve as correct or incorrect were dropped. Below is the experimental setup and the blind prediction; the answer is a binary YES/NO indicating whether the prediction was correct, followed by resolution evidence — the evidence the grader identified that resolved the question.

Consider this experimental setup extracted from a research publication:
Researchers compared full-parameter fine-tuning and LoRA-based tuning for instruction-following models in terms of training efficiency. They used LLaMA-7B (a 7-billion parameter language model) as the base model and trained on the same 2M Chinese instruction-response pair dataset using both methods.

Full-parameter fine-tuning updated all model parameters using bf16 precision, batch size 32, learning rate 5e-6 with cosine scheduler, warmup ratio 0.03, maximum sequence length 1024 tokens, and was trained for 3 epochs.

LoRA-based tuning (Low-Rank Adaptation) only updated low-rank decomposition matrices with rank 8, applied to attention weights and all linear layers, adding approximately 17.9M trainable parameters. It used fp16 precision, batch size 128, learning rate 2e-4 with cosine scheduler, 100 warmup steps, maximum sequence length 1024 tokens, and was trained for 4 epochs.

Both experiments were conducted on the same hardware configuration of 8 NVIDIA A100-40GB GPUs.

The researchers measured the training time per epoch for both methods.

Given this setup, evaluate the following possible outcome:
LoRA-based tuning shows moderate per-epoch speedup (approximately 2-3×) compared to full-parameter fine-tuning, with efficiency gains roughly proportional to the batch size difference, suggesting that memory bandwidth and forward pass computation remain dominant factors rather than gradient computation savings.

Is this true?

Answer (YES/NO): NO